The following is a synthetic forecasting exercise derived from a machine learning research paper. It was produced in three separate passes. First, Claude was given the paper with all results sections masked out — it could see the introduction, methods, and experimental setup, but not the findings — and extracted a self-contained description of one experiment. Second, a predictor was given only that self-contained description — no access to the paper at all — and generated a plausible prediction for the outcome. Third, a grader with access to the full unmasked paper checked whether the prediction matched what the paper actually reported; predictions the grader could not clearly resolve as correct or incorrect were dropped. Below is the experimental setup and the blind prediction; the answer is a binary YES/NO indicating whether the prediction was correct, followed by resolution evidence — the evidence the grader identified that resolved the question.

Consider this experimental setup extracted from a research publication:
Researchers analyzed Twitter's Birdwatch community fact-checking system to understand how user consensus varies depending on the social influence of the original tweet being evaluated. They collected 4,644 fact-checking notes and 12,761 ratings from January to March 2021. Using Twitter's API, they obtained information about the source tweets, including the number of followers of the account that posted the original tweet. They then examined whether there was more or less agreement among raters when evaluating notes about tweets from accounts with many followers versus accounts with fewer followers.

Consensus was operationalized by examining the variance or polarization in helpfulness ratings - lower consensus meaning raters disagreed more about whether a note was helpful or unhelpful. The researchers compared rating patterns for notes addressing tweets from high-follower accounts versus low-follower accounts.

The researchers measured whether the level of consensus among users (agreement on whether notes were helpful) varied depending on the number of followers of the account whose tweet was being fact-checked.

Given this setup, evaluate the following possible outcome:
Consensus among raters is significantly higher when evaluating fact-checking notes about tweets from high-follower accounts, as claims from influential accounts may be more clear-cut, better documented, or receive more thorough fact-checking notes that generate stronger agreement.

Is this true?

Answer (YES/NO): NO